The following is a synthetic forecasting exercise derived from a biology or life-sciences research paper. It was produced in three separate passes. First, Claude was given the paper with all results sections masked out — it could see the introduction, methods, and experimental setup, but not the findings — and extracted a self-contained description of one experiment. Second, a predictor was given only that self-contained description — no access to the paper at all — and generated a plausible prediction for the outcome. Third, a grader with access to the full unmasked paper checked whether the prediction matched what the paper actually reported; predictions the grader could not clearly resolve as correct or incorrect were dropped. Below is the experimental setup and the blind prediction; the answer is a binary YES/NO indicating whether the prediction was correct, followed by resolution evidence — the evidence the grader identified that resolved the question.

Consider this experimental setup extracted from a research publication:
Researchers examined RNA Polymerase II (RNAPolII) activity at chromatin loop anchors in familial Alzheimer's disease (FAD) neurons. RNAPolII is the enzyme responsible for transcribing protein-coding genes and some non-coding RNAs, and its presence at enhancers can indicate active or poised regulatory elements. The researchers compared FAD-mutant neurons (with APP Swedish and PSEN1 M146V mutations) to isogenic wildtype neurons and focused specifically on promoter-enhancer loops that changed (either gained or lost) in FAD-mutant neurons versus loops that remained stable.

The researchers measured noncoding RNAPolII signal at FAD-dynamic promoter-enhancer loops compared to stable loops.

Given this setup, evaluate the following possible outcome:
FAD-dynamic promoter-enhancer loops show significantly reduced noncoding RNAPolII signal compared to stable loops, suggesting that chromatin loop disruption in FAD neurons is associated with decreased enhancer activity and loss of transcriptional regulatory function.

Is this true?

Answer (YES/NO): NO